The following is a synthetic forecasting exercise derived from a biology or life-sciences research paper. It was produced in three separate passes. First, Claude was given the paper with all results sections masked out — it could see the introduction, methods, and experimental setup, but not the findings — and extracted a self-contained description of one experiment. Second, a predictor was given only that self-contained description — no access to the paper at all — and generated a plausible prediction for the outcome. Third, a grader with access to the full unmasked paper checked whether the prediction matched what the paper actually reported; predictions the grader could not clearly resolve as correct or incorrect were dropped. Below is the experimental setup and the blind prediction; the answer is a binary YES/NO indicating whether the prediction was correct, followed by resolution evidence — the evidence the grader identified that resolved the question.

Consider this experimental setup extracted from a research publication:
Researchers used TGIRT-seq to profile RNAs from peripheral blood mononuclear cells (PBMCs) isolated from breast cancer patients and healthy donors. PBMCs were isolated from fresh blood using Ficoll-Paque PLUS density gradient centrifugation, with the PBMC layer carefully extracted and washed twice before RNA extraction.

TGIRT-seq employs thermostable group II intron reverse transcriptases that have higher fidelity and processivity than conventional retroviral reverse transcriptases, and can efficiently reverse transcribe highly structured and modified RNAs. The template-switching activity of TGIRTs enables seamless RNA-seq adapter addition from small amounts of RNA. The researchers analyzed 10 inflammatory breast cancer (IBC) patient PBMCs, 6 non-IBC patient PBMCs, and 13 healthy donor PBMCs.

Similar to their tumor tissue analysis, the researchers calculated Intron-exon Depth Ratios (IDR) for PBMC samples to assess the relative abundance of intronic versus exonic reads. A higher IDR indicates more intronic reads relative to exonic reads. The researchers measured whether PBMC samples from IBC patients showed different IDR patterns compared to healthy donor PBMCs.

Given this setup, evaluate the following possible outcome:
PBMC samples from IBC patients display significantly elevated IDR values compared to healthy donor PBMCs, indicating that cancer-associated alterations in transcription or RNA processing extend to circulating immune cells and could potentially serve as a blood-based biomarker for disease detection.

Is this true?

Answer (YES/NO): YES